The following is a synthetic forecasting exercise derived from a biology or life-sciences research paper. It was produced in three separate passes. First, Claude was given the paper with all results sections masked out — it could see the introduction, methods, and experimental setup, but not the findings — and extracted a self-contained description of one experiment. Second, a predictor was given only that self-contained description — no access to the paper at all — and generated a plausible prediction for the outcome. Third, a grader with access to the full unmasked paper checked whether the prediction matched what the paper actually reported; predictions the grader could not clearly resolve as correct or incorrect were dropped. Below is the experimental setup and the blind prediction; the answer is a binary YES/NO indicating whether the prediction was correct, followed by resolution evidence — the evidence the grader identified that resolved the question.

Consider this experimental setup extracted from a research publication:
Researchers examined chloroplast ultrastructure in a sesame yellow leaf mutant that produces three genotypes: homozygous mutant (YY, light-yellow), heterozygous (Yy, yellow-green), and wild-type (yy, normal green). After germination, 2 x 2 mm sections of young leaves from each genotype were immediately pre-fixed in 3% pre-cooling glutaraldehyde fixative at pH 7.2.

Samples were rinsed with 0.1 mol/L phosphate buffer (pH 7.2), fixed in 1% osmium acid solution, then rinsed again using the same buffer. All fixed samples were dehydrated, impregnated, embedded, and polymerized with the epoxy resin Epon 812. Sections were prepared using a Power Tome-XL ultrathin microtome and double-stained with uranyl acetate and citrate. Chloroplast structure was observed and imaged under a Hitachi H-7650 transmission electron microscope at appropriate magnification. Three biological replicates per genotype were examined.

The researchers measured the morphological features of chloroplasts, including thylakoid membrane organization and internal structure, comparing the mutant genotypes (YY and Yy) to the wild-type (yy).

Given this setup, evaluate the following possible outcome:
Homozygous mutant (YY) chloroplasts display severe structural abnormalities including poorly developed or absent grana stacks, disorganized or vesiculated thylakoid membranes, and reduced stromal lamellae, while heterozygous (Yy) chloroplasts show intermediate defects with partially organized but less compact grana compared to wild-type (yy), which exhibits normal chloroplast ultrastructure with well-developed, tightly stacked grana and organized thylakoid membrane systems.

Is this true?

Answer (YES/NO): YES